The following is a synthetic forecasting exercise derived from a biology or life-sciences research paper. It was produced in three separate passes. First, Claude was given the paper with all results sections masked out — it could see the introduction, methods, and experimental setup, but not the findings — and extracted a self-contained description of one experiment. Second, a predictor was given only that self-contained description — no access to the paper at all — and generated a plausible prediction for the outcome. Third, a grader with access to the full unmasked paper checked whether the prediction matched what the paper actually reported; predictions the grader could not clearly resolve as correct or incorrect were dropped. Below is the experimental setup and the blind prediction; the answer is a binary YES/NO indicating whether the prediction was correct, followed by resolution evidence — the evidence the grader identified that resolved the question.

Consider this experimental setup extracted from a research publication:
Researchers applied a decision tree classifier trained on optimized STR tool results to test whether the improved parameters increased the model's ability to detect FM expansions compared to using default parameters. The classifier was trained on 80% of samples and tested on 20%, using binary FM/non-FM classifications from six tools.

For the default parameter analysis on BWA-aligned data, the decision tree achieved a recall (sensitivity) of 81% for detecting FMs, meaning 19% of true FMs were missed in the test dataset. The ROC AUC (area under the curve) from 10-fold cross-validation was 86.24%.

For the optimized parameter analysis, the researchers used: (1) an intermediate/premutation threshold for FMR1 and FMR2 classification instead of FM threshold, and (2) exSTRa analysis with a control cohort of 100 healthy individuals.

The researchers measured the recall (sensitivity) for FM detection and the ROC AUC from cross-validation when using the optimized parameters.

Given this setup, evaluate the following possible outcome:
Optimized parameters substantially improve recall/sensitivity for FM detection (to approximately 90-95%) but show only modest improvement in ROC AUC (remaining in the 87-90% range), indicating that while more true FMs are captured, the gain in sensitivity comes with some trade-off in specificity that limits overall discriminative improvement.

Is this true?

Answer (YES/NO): NO